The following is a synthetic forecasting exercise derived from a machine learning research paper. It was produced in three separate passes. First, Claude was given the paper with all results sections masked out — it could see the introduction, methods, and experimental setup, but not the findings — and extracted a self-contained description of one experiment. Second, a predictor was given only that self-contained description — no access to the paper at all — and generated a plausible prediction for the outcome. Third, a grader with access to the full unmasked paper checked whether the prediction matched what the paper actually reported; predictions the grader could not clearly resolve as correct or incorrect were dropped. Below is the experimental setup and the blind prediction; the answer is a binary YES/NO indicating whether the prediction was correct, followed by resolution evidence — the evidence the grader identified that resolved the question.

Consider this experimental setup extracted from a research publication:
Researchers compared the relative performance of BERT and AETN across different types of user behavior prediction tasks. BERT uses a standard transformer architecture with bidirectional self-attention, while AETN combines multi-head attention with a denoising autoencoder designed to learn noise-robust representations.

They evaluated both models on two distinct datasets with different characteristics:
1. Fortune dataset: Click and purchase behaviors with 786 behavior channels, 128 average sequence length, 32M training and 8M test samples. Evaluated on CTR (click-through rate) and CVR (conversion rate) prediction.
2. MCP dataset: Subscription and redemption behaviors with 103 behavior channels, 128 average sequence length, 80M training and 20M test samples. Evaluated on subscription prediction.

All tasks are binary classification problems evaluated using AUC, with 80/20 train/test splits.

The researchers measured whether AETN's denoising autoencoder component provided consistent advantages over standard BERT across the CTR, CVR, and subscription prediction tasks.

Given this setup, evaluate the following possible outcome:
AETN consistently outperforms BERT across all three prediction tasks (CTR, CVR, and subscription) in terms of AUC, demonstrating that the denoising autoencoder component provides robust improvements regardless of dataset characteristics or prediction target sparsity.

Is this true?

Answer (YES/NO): NO